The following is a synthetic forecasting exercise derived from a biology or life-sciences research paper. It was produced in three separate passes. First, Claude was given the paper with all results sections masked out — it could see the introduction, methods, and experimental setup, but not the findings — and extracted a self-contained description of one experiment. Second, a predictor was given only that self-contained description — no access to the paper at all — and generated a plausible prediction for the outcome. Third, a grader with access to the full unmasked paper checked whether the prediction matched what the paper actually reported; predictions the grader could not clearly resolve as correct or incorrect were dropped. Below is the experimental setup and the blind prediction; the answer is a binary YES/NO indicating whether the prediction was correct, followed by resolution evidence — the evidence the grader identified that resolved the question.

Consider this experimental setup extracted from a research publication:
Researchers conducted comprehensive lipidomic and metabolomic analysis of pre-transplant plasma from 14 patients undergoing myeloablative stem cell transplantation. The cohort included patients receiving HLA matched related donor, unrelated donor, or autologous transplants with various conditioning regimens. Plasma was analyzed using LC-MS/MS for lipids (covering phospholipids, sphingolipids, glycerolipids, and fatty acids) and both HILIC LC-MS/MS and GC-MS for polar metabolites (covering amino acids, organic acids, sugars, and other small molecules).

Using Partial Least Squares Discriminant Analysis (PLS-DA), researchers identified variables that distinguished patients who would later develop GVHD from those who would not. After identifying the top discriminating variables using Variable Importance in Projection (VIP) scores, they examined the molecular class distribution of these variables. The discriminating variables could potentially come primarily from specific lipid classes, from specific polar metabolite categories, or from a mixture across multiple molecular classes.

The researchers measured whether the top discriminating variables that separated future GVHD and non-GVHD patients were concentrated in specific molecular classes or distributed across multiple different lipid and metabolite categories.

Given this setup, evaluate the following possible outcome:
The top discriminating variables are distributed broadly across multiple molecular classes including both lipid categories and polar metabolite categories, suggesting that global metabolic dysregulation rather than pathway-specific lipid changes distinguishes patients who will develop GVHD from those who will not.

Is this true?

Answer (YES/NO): YES